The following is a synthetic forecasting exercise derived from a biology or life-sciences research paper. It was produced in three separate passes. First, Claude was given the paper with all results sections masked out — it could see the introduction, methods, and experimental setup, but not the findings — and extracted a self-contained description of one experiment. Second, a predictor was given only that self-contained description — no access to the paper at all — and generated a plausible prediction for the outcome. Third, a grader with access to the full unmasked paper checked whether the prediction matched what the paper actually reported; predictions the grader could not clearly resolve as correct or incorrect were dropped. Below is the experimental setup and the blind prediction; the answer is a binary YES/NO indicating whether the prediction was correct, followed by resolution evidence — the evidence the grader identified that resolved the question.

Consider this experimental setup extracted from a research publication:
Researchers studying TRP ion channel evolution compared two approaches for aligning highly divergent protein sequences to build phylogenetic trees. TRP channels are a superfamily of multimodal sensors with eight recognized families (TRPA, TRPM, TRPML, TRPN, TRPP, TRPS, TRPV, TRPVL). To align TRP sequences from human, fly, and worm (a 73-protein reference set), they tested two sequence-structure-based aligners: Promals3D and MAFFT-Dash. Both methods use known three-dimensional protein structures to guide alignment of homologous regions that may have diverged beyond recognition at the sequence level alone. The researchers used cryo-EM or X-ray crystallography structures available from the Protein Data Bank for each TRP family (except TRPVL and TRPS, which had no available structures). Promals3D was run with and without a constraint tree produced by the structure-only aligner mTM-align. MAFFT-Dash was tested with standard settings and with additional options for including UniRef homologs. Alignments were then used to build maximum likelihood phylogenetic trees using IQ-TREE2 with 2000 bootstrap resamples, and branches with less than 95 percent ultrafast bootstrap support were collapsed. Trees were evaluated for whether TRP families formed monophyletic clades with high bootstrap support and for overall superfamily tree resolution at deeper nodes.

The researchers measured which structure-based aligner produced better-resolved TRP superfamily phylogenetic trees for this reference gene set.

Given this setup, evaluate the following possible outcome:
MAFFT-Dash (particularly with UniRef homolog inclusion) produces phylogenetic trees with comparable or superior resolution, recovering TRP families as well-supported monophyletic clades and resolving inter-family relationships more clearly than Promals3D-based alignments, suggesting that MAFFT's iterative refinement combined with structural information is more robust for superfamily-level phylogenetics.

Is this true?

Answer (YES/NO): NO